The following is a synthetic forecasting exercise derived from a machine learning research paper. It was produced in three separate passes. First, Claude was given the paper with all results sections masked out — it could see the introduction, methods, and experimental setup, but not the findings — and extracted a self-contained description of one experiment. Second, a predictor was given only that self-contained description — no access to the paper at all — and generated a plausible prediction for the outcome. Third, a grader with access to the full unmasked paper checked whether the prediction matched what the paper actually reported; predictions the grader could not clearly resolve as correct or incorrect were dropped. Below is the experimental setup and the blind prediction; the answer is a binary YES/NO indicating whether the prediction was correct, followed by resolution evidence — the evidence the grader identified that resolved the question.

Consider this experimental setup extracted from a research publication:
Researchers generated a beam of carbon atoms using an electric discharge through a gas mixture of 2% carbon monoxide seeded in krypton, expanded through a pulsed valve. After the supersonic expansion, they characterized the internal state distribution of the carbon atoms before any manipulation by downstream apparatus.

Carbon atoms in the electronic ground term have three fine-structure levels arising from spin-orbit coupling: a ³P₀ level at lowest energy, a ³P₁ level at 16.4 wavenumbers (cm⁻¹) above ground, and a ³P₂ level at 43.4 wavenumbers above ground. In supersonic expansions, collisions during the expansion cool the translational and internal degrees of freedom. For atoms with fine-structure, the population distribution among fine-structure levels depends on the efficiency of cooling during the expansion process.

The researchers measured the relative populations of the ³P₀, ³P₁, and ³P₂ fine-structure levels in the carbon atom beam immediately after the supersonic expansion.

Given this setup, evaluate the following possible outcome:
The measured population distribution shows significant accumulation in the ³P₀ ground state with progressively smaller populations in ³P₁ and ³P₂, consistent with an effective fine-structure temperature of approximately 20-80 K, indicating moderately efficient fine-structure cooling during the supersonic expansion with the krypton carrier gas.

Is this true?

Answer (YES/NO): NO